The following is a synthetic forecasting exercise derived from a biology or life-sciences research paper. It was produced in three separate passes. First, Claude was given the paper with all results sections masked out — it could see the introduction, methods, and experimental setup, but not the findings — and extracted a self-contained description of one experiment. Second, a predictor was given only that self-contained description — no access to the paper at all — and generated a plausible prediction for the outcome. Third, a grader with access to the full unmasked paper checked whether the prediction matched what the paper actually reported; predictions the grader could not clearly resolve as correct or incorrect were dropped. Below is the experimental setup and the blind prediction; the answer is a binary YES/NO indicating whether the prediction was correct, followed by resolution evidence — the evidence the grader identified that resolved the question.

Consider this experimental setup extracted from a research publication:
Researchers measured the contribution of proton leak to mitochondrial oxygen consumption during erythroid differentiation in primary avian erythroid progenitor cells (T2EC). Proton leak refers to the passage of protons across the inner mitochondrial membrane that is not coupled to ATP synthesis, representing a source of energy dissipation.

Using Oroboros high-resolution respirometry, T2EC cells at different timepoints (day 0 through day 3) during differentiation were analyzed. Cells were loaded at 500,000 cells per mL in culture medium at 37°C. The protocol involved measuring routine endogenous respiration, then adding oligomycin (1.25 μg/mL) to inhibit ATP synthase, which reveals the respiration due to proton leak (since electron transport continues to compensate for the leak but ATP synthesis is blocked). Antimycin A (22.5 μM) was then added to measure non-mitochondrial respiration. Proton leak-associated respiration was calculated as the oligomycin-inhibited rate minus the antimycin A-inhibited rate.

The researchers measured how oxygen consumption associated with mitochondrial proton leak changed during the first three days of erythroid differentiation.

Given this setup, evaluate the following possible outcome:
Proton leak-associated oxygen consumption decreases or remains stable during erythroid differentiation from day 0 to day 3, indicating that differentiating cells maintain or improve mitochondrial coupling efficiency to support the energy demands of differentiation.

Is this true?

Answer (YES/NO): NO